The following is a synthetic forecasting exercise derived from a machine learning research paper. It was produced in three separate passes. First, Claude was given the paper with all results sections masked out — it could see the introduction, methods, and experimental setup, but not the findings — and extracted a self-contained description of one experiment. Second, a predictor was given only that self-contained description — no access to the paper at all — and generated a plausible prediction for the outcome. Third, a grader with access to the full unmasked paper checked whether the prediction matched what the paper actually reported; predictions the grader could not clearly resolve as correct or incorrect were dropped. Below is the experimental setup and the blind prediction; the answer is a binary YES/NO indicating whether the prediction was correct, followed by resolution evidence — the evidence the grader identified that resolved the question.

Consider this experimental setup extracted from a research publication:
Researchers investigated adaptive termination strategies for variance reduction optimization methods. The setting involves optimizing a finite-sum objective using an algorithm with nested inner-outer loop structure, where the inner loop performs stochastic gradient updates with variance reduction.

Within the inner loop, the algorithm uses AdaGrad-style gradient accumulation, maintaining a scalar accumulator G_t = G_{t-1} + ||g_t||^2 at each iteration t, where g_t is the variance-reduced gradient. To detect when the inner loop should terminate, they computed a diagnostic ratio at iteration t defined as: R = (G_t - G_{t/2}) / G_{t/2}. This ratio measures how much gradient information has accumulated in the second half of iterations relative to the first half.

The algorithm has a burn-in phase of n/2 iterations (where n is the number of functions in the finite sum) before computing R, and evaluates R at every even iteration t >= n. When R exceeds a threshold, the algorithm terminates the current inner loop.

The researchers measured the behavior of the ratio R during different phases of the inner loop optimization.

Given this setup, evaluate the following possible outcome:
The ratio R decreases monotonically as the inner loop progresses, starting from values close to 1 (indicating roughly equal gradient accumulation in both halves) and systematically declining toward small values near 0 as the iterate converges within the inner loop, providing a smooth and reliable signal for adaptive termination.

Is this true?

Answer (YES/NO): NO